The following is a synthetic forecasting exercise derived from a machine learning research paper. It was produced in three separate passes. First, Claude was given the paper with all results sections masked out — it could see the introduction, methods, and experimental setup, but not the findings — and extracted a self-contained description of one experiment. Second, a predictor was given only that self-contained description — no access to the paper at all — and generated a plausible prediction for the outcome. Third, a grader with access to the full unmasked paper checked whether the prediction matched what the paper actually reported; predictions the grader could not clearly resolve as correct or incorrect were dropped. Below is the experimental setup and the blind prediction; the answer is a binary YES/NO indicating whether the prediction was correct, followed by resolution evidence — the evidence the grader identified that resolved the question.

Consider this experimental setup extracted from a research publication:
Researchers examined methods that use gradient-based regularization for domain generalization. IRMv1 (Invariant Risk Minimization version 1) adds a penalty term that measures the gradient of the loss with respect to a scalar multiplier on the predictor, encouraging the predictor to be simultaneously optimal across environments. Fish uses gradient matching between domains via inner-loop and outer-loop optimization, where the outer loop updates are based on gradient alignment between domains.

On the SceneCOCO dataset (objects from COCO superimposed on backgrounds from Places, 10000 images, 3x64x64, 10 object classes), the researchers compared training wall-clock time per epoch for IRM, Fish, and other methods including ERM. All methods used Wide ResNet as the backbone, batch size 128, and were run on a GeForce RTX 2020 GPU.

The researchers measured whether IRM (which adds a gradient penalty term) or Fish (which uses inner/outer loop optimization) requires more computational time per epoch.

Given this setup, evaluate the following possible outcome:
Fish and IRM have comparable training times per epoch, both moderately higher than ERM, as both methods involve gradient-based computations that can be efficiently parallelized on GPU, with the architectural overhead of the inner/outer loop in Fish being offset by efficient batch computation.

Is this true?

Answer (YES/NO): NO